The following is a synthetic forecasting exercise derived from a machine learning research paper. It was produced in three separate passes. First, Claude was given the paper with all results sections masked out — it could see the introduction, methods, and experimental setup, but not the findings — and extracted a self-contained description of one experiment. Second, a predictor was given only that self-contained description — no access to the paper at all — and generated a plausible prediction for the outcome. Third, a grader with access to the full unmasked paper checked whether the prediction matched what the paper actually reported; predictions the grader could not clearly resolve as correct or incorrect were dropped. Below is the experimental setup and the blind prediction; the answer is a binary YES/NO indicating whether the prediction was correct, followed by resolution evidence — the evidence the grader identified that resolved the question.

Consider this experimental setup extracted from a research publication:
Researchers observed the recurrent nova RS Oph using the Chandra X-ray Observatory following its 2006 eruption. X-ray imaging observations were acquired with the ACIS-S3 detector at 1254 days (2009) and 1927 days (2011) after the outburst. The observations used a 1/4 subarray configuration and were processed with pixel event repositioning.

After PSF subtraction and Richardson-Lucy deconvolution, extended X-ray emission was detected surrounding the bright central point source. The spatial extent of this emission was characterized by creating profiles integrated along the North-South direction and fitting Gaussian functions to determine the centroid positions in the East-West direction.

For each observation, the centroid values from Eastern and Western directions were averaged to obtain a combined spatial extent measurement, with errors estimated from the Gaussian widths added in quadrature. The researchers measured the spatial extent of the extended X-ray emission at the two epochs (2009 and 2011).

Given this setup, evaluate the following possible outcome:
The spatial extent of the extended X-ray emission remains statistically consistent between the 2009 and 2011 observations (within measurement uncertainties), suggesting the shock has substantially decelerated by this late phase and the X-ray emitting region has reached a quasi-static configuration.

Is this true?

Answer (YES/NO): NO